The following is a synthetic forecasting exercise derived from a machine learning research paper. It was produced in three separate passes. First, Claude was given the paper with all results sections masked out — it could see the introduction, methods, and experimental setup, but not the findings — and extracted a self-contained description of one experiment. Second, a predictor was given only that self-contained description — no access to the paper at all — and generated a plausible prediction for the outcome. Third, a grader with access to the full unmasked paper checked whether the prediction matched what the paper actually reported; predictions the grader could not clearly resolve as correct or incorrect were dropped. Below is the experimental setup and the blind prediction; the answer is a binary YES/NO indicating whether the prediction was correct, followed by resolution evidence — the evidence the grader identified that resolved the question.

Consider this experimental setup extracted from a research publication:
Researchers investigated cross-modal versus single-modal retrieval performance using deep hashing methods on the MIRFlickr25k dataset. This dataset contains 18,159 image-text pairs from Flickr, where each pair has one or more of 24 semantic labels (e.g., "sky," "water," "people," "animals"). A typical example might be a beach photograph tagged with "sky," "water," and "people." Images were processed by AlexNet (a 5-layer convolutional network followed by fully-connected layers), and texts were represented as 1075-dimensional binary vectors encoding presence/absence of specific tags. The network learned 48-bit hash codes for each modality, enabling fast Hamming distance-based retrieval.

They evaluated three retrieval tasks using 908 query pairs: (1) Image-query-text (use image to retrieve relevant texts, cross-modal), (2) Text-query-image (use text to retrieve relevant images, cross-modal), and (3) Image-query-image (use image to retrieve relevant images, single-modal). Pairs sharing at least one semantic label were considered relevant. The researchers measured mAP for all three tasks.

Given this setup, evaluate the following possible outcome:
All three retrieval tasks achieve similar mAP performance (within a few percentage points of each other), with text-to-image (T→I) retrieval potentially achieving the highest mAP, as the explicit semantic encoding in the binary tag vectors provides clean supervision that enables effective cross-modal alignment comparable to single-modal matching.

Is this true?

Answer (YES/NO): NO